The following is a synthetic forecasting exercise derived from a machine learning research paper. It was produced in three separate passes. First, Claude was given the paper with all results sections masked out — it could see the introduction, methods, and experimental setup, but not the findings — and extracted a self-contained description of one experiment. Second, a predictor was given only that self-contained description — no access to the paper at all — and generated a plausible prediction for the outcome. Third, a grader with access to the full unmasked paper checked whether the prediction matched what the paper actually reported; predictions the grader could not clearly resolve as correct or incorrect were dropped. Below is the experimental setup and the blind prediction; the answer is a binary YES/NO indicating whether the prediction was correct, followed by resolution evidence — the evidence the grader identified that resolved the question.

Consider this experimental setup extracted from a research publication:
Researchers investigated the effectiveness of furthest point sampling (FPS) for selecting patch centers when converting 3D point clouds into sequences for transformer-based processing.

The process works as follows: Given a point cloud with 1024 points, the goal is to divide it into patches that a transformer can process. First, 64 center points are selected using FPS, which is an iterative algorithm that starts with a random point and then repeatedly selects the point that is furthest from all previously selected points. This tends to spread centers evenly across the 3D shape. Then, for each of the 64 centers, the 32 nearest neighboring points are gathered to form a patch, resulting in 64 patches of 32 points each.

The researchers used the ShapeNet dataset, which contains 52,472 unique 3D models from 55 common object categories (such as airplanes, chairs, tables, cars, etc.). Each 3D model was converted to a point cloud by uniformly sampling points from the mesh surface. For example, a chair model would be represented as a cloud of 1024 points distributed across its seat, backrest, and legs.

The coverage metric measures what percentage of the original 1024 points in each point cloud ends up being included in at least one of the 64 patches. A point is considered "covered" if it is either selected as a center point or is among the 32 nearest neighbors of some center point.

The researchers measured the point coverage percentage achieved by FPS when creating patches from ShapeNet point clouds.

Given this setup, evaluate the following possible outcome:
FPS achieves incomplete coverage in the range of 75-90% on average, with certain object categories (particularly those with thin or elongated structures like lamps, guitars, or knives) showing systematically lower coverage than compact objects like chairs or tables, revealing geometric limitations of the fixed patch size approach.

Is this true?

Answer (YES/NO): NO